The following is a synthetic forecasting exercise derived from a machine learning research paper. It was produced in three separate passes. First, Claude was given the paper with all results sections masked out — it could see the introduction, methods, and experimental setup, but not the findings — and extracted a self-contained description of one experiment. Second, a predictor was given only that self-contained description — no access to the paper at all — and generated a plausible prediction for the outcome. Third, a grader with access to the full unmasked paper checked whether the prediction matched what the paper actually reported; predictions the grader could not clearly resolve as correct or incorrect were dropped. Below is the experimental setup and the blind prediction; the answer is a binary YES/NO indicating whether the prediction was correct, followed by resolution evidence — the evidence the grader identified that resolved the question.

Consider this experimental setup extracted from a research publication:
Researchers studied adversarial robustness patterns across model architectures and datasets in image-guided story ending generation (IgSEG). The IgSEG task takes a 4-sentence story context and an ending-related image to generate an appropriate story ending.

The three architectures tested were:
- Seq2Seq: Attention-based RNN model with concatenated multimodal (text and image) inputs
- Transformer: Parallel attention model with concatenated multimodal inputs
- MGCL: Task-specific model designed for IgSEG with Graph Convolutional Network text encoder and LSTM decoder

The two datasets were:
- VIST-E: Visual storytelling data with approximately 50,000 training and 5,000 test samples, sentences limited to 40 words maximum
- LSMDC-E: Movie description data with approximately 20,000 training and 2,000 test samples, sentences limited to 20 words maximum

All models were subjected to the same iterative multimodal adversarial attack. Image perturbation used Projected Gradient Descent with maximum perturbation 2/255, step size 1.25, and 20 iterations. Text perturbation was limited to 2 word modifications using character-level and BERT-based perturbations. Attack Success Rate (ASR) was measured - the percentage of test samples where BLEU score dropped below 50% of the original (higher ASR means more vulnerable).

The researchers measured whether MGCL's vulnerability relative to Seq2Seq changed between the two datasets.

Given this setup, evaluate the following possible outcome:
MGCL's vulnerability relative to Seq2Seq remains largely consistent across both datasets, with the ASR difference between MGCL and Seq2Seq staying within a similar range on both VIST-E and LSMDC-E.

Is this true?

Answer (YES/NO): NO